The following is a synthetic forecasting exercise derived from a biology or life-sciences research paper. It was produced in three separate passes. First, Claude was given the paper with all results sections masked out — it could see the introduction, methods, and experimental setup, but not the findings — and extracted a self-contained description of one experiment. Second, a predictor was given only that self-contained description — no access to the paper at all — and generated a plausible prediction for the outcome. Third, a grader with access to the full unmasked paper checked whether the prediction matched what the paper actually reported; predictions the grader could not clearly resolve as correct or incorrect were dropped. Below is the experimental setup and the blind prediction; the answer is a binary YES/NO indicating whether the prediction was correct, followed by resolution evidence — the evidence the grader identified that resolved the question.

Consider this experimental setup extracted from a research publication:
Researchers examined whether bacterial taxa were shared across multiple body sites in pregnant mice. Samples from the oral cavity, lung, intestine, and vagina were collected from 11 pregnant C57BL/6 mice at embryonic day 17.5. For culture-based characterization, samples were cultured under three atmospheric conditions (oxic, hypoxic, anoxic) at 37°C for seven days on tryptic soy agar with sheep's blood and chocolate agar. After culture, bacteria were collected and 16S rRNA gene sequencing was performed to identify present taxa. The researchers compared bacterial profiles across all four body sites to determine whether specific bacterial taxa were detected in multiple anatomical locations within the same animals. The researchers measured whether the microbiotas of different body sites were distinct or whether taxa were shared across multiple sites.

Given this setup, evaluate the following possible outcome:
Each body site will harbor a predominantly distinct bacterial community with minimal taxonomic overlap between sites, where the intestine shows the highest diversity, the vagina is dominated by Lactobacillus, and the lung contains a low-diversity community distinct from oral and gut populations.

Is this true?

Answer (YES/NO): NO